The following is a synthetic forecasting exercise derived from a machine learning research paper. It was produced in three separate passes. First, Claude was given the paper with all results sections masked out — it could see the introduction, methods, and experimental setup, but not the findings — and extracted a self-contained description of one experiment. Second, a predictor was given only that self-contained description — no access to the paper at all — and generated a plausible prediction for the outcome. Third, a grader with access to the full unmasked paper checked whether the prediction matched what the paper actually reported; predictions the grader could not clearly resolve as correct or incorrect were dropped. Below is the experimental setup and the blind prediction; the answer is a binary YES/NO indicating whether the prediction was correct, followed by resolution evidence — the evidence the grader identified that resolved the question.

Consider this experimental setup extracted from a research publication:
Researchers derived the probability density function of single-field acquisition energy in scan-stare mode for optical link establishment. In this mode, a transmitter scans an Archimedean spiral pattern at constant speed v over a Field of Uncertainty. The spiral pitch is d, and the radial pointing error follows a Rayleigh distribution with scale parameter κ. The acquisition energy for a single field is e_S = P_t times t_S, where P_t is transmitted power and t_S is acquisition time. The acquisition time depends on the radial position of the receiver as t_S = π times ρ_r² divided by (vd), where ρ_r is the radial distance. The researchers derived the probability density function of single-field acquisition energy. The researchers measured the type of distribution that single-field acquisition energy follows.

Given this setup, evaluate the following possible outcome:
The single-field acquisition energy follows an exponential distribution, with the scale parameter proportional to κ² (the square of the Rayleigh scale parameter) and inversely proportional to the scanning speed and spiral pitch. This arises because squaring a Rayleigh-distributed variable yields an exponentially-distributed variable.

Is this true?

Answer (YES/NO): YES